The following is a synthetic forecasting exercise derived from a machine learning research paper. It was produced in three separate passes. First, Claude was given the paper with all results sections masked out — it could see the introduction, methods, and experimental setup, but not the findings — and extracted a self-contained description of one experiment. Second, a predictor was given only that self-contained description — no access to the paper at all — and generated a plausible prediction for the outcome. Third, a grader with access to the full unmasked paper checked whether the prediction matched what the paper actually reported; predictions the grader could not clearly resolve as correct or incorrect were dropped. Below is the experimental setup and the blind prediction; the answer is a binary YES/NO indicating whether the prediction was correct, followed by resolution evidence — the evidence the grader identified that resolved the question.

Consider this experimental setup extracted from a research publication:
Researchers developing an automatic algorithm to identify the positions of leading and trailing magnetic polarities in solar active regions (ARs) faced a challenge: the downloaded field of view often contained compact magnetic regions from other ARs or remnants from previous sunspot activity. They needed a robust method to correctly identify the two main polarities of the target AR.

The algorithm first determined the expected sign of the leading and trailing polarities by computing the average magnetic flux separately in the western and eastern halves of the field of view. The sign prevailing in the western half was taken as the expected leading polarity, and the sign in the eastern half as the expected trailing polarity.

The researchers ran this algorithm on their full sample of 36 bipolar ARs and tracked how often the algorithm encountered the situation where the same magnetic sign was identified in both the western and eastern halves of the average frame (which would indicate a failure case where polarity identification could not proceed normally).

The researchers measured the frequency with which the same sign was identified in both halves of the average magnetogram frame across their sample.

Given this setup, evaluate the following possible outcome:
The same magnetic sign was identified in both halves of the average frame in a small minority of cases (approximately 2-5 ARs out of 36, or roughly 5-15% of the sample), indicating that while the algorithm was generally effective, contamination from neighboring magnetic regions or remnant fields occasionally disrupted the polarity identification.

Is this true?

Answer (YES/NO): NO